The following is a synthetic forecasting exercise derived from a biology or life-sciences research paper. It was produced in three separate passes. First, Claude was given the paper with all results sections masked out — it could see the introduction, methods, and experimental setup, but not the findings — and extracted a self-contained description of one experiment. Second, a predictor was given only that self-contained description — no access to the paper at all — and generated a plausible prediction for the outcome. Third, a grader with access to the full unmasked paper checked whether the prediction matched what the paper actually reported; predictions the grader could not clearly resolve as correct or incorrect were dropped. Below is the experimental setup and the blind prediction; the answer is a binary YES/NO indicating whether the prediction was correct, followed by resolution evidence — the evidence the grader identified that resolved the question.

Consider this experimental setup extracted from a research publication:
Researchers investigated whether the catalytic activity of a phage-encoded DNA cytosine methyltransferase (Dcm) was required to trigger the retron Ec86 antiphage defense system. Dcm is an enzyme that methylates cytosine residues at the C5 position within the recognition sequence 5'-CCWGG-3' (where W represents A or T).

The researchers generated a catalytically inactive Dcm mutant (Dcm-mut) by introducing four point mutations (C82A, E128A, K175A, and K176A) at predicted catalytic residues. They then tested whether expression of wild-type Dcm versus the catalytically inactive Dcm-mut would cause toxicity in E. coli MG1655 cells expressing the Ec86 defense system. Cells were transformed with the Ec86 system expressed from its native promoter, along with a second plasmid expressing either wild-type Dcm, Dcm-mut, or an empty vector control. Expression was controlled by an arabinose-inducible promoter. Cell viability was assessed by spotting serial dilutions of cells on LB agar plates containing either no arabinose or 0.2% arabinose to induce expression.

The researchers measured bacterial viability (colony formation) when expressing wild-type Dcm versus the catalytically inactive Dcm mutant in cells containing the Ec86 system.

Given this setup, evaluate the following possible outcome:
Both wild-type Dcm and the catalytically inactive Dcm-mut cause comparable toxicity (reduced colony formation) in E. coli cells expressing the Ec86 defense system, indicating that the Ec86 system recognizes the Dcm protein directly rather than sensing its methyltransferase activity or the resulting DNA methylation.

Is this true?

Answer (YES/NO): NO